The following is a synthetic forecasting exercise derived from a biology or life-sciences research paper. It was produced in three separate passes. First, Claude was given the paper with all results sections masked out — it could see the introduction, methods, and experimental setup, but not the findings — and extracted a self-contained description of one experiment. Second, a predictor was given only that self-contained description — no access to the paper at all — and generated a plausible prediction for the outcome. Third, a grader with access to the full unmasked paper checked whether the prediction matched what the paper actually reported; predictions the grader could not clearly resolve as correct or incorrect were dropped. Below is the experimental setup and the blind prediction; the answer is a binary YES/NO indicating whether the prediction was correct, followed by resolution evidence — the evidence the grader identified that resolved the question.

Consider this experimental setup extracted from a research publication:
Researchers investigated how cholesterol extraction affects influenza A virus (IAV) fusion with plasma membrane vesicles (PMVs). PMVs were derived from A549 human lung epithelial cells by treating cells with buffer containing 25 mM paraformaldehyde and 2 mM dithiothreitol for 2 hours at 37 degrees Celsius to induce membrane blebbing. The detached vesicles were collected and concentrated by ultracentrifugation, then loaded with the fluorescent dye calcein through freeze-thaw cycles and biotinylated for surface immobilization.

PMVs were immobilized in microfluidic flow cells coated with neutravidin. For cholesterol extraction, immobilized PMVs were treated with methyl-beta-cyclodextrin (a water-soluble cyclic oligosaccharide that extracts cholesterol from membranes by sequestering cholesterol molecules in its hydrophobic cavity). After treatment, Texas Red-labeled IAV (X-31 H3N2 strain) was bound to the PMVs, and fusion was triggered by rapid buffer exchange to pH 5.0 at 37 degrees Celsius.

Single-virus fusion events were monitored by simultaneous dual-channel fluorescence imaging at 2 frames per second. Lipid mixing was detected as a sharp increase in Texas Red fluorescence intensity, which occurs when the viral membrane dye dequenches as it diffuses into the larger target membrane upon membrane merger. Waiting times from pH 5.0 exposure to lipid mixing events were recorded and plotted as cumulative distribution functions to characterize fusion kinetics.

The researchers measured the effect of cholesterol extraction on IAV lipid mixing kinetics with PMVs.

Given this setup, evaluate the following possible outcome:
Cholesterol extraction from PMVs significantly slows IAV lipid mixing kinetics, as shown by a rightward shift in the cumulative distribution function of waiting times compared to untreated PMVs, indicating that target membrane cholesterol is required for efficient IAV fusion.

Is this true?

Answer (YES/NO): NO